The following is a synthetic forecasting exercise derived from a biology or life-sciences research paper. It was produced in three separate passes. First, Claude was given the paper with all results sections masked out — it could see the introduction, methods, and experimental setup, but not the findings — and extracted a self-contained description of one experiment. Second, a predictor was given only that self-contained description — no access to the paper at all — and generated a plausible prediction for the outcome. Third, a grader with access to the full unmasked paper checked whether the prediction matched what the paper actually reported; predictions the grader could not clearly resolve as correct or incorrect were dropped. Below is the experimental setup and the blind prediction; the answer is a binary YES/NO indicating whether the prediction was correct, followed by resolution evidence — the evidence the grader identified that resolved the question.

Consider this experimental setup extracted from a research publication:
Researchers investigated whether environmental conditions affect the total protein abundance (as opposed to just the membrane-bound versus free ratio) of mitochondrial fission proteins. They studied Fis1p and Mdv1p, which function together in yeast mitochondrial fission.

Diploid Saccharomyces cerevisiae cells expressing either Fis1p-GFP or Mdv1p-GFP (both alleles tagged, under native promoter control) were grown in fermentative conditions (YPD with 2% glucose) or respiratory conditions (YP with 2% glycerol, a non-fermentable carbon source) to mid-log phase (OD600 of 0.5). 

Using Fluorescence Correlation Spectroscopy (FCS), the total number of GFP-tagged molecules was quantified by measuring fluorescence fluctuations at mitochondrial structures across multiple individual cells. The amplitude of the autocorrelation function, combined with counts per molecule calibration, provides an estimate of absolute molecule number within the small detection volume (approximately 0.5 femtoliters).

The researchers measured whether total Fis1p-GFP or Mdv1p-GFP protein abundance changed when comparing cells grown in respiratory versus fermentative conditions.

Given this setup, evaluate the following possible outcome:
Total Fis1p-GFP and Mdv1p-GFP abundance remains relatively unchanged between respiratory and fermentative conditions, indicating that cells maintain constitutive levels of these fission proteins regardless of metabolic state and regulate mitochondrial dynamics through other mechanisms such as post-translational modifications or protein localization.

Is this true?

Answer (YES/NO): NO